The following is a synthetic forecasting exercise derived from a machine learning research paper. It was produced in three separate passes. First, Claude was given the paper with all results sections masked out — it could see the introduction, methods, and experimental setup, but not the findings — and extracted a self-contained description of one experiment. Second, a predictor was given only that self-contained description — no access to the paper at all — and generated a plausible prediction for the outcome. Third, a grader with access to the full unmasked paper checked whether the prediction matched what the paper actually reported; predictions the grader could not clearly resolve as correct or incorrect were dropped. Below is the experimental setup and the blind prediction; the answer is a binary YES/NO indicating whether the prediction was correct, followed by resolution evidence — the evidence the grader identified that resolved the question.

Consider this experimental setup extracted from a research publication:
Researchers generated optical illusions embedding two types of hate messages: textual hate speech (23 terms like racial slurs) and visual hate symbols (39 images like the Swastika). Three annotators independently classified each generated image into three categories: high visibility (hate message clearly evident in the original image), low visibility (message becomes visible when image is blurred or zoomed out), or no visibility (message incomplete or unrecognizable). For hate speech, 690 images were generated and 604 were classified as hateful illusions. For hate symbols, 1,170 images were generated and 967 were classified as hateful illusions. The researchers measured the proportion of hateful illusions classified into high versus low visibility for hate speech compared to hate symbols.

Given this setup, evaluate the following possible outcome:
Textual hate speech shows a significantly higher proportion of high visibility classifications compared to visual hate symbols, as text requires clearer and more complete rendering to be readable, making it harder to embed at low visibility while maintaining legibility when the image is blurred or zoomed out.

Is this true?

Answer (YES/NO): NO